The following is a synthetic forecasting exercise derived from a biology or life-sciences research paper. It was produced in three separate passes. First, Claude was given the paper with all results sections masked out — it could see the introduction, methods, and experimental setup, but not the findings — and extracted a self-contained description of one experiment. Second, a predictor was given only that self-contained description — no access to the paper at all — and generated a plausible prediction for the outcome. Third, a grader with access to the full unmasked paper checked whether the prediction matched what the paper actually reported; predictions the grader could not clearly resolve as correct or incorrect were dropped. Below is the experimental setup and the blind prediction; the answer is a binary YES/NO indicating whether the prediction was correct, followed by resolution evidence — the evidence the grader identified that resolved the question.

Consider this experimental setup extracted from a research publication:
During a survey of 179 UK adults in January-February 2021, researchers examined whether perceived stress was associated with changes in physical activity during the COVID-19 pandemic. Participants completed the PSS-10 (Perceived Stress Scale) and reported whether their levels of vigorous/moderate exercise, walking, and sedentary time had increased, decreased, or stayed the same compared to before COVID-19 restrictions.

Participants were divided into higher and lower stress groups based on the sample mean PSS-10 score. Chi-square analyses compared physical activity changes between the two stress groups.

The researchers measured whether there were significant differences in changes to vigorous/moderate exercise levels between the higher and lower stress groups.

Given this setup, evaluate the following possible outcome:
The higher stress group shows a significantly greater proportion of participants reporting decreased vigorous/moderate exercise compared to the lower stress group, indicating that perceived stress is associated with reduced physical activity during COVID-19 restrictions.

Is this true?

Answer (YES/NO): NO